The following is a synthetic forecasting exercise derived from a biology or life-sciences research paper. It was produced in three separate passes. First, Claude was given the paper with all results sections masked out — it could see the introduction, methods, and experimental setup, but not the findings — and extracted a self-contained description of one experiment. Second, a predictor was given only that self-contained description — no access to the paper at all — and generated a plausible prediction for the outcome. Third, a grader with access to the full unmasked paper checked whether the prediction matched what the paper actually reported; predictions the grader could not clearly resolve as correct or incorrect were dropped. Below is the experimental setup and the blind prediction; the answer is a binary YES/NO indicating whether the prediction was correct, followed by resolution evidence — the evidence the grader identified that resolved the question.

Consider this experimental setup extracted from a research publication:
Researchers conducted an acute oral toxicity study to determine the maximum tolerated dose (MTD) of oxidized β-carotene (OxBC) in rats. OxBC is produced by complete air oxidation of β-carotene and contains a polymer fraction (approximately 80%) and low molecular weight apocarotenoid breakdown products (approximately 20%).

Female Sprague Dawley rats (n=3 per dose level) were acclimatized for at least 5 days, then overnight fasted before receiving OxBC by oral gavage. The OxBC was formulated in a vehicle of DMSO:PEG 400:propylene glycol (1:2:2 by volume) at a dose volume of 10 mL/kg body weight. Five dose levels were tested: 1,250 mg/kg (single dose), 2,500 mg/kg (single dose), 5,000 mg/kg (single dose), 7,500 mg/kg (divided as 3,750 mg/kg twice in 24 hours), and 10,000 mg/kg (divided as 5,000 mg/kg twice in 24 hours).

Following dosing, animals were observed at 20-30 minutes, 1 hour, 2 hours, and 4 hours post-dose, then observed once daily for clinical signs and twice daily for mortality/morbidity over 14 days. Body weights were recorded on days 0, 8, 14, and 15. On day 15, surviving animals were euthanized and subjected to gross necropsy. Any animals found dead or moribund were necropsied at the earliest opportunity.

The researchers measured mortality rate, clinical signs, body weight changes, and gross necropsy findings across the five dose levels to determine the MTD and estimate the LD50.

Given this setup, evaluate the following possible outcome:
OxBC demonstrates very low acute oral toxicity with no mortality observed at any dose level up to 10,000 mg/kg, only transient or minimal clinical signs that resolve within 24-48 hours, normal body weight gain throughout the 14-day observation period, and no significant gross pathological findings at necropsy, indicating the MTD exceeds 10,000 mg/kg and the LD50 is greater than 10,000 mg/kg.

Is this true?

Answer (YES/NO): NO